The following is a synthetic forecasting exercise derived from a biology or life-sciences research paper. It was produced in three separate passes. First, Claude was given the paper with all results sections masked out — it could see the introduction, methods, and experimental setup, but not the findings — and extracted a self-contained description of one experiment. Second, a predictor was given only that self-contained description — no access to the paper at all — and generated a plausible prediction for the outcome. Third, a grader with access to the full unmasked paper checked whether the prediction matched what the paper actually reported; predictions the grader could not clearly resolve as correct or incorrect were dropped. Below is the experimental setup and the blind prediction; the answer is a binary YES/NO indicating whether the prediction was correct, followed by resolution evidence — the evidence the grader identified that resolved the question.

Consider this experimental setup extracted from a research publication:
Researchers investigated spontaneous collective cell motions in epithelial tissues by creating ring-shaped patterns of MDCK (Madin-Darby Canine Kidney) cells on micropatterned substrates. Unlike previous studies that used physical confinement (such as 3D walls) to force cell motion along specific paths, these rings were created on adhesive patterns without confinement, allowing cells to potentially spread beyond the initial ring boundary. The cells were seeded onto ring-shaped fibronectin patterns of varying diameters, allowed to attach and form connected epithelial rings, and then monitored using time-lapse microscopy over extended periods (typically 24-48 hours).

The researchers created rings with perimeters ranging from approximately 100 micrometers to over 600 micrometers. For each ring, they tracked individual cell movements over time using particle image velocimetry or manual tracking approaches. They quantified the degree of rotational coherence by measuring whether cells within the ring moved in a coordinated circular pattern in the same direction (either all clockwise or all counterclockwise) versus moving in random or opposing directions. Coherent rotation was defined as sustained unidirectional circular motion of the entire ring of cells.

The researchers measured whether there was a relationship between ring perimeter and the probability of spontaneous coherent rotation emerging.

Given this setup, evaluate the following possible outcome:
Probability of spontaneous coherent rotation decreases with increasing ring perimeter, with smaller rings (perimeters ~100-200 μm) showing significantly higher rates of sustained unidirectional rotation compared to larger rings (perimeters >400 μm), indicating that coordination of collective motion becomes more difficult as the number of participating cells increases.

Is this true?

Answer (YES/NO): YES